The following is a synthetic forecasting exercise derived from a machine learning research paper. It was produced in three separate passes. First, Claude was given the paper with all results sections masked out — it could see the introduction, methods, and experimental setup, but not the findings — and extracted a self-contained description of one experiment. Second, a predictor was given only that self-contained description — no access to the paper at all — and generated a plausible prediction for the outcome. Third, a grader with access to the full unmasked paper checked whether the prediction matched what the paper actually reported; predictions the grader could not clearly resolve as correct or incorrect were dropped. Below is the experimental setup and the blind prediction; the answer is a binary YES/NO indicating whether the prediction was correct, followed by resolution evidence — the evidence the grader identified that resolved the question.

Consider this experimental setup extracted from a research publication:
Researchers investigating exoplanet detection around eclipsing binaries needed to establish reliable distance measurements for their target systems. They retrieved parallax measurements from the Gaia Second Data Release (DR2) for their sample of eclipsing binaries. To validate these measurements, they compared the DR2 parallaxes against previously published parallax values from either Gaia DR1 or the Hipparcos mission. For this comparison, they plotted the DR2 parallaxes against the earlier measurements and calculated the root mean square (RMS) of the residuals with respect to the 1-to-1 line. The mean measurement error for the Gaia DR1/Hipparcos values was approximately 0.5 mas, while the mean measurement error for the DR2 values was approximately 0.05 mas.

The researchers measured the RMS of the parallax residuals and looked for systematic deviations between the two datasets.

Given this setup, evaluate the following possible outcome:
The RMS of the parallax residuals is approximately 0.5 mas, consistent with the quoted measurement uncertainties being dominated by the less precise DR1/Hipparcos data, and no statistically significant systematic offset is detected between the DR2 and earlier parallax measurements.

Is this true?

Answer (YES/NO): NO